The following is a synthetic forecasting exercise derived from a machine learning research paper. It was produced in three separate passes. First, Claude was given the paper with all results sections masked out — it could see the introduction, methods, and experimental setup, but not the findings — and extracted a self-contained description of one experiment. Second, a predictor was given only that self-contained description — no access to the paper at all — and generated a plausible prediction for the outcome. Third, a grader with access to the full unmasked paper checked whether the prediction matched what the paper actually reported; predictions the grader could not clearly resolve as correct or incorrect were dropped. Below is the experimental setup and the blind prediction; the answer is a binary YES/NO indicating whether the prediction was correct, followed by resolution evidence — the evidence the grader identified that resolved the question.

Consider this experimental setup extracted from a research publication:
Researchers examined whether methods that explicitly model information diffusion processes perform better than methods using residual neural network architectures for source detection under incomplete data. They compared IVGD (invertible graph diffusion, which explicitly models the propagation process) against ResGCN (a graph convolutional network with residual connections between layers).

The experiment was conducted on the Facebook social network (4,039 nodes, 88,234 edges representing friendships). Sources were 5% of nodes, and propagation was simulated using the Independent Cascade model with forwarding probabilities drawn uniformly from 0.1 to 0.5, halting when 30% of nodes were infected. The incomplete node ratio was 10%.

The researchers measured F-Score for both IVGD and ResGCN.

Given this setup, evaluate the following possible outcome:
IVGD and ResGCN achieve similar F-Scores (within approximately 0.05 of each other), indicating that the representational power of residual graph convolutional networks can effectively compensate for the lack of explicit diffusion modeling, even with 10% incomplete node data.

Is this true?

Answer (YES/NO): NO